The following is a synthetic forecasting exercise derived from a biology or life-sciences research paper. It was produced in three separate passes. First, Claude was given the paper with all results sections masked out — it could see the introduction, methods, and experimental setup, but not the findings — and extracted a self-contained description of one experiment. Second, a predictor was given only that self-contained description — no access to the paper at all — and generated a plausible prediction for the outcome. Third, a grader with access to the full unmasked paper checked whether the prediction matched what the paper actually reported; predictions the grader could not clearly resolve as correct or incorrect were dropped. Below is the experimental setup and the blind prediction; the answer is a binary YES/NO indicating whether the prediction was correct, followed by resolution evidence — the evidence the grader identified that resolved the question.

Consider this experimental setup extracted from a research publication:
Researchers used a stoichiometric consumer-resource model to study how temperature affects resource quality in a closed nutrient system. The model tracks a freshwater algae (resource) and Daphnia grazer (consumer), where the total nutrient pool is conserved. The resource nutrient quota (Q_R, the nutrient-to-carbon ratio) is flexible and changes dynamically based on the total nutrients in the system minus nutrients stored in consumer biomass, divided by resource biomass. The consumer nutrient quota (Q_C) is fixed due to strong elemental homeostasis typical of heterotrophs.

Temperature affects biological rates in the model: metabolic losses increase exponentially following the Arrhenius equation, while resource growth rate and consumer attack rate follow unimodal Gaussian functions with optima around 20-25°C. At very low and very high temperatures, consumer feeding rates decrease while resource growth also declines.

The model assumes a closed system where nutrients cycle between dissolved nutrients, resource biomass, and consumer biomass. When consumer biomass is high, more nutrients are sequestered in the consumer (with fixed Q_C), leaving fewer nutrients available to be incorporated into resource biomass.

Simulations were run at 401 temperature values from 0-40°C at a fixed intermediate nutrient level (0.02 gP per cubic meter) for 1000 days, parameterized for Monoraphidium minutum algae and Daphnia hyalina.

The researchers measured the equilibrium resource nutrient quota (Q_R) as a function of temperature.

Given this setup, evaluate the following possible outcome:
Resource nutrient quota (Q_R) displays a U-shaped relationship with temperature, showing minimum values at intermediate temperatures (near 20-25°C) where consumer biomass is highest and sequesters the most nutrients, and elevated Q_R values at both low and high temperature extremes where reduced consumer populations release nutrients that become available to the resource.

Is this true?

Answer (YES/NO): NO